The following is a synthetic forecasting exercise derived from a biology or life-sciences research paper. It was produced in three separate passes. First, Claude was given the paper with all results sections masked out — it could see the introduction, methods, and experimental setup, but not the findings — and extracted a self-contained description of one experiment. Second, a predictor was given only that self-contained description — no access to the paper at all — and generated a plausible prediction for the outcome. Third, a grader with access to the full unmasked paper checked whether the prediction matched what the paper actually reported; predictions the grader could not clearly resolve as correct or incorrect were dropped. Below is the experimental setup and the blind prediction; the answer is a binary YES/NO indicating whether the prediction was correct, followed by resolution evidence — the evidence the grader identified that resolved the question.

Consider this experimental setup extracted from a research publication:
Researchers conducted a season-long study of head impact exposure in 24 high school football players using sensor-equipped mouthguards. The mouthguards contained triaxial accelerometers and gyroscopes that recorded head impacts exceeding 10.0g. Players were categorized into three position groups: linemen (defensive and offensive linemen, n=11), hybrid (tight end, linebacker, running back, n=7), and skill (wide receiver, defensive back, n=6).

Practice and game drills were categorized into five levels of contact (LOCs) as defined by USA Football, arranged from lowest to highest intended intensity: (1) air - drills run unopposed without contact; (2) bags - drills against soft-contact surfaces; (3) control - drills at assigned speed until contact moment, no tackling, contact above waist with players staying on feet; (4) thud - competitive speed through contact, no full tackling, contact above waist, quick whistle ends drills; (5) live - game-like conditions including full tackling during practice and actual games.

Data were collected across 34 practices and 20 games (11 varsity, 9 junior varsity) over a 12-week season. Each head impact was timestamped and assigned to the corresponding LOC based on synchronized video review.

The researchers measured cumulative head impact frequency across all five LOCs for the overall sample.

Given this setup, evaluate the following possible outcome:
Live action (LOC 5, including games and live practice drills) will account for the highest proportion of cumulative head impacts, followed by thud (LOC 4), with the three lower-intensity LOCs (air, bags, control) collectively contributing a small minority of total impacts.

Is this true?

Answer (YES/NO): NO